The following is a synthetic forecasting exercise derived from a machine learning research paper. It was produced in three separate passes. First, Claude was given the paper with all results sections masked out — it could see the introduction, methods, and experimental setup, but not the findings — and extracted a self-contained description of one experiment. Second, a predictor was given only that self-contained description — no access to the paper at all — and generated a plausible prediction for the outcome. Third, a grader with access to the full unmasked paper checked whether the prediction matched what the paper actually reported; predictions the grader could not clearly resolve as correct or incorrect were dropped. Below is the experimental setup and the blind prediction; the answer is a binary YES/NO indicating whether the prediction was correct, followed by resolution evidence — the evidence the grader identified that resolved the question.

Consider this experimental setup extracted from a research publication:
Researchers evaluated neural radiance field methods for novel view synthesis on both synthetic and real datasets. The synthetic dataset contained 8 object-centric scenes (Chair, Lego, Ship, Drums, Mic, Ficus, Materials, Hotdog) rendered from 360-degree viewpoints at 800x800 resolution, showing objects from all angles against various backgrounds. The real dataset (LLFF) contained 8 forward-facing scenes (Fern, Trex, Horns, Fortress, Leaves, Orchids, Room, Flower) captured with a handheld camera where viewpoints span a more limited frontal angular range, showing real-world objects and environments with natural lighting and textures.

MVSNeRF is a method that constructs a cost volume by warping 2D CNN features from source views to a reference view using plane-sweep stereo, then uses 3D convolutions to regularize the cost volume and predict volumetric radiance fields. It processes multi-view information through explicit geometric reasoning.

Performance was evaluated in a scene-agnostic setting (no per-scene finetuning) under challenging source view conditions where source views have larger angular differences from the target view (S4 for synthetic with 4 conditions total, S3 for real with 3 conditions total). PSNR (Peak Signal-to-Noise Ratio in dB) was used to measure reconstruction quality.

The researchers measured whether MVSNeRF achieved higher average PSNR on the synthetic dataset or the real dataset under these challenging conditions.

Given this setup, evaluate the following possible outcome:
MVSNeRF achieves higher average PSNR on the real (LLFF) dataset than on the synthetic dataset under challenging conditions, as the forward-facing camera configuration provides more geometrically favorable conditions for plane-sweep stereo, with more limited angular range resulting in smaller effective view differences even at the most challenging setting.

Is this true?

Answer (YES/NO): NO